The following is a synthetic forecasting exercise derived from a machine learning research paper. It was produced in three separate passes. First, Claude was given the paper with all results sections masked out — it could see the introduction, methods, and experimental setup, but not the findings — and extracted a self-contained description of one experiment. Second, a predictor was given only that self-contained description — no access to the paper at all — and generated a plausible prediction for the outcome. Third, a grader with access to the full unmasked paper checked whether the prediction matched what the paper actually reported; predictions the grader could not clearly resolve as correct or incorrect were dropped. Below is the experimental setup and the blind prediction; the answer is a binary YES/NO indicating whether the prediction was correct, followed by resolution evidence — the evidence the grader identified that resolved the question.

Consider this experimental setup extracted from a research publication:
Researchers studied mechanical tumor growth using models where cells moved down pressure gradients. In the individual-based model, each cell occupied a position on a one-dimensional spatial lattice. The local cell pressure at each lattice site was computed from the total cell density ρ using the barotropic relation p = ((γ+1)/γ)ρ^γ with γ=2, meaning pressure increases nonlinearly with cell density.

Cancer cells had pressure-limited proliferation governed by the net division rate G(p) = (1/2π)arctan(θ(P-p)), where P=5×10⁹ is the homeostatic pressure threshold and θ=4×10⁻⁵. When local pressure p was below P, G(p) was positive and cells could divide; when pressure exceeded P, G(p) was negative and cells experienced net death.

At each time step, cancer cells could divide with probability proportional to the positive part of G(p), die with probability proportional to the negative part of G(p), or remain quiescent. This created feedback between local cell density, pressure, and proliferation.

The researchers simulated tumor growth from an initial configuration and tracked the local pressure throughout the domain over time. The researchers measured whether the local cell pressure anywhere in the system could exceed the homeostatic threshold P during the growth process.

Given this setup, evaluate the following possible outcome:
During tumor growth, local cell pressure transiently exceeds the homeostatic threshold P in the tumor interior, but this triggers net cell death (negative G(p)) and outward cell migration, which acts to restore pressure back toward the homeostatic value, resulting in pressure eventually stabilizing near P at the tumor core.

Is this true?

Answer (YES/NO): NO